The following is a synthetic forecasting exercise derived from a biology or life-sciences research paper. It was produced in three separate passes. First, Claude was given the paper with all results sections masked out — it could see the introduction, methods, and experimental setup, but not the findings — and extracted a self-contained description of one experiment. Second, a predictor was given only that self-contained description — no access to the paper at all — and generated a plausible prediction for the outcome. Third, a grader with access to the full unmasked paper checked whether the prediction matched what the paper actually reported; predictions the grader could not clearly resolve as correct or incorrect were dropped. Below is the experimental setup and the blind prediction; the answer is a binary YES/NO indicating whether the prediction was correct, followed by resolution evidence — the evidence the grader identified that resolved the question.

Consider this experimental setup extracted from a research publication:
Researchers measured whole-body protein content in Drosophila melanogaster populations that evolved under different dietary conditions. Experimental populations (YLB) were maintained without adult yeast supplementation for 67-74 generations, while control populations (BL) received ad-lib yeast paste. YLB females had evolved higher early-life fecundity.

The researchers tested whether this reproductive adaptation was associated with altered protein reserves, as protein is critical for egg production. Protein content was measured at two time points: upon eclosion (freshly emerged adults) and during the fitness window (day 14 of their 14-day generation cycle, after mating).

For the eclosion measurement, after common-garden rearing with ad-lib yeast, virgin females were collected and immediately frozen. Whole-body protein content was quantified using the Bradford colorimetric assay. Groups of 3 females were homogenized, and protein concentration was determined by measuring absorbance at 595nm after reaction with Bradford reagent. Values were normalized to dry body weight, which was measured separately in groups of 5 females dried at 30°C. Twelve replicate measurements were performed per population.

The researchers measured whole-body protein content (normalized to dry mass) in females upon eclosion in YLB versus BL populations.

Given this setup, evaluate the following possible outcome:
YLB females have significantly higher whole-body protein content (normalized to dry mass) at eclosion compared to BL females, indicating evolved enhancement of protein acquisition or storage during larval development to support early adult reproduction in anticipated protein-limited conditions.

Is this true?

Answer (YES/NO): YES